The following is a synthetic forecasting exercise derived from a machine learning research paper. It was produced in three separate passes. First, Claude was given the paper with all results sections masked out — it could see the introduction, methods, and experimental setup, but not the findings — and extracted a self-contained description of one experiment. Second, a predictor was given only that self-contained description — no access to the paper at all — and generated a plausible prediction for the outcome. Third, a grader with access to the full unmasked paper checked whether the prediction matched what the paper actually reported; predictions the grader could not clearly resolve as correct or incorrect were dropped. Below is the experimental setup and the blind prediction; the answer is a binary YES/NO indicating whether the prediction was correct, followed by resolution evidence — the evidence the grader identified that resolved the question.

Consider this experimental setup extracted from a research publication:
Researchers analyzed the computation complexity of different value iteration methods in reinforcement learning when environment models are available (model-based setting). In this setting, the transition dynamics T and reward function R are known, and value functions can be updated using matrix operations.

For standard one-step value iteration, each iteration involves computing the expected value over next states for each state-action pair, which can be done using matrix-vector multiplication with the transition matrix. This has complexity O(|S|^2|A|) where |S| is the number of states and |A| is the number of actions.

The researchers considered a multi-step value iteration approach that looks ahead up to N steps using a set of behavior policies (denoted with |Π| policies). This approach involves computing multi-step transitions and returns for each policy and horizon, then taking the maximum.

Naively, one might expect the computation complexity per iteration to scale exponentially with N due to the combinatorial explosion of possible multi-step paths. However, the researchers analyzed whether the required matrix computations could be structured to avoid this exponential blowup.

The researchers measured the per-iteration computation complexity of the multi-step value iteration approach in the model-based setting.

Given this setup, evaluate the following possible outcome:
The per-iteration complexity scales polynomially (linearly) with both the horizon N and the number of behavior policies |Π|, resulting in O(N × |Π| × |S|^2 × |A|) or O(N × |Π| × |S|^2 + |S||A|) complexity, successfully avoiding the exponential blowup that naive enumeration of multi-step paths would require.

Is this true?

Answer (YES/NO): YES